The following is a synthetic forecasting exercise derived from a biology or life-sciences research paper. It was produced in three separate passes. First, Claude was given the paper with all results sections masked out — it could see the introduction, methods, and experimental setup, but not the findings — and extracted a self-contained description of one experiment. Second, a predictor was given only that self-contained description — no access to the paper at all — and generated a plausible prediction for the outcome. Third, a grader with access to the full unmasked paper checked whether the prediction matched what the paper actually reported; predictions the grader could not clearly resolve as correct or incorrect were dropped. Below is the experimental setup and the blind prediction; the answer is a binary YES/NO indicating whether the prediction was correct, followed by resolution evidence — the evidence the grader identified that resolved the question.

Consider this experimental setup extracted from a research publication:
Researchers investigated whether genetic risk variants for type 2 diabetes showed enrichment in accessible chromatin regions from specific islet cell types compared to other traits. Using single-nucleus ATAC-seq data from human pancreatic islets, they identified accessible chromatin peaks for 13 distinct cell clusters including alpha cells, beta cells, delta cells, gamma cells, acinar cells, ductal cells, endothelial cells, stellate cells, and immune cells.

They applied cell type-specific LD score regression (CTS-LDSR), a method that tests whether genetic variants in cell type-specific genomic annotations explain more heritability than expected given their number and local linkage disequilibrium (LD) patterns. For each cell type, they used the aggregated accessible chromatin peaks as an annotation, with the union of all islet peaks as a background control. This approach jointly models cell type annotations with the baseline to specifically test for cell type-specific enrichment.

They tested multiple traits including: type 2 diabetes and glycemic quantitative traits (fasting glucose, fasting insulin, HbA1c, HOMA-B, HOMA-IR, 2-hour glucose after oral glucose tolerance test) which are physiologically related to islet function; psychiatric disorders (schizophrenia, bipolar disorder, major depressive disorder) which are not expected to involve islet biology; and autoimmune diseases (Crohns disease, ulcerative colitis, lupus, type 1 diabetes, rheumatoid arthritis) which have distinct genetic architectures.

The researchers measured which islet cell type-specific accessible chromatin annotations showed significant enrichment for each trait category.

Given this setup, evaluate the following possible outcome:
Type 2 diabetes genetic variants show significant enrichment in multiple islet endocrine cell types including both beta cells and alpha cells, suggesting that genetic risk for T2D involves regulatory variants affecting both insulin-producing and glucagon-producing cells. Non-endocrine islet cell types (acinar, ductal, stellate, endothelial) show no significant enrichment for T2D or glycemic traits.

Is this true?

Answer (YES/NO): NO